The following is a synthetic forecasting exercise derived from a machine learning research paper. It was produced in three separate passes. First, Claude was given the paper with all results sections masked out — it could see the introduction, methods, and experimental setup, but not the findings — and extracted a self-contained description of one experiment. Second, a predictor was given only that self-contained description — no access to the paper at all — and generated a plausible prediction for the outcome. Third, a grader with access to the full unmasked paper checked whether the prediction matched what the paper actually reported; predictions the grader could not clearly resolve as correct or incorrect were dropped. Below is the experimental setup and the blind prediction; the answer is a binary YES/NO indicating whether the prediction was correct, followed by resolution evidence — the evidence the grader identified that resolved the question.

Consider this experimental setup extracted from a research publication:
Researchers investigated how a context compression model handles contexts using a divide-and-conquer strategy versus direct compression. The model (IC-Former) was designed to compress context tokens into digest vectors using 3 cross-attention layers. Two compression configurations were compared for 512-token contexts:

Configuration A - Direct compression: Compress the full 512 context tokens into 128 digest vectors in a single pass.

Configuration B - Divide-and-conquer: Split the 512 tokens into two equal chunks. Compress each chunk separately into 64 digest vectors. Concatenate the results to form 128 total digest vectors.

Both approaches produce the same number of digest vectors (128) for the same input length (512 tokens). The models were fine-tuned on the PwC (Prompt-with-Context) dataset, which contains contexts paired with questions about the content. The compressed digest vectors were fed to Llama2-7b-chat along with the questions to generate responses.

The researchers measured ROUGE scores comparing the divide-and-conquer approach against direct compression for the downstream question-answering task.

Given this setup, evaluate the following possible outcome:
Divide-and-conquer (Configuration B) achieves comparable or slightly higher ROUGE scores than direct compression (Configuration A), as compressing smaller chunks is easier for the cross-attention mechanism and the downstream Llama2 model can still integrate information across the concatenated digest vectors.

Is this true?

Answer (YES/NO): NO